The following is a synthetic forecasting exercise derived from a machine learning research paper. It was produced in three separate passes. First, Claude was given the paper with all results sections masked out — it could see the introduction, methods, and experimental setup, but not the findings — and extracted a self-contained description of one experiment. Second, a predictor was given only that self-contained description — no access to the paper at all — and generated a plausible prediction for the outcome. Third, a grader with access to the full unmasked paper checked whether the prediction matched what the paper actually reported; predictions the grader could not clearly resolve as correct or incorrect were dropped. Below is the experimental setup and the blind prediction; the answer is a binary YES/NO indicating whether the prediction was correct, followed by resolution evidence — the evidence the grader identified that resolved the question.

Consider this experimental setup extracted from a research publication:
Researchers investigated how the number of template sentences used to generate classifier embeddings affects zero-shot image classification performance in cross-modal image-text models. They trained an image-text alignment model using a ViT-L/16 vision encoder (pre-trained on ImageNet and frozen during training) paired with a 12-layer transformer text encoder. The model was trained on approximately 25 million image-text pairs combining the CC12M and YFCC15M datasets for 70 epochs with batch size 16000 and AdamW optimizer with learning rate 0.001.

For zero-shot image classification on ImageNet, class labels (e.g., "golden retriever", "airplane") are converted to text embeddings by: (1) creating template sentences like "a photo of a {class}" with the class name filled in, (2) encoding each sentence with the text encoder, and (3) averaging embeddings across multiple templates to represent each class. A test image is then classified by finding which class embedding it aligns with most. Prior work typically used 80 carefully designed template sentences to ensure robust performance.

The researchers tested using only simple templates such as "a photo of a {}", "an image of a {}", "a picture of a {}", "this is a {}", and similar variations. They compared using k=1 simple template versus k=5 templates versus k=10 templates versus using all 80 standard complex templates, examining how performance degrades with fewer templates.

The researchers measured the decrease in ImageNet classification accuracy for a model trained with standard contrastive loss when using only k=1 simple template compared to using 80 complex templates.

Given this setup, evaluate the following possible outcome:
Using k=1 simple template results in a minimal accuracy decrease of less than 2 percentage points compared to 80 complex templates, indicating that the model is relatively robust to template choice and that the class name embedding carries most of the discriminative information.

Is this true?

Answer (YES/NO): NO